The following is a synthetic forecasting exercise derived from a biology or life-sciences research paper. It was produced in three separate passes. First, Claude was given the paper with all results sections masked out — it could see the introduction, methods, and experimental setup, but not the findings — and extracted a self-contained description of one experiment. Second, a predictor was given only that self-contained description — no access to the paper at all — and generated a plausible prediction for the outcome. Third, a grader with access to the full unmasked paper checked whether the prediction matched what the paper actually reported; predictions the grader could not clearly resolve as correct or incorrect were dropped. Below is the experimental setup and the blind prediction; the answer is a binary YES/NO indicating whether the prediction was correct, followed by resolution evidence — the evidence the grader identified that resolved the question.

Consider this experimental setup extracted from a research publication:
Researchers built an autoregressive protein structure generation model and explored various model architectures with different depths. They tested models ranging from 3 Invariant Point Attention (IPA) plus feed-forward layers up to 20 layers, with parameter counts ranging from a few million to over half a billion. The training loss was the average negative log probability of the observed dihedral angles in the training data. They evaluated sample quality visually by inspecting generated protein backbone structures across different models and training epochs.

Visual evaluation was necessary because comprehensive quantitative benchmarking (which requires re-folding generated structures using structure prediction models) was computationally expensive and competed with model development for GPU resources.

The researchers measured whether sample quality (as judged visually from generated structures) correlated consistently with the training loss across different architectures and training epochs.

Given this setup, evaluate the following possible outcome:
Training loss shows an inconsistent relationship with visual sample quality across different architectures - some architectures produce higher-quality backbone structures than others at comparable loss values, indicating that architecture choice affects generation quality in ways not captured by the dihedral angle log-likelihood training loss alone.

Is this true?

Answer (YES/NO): YES